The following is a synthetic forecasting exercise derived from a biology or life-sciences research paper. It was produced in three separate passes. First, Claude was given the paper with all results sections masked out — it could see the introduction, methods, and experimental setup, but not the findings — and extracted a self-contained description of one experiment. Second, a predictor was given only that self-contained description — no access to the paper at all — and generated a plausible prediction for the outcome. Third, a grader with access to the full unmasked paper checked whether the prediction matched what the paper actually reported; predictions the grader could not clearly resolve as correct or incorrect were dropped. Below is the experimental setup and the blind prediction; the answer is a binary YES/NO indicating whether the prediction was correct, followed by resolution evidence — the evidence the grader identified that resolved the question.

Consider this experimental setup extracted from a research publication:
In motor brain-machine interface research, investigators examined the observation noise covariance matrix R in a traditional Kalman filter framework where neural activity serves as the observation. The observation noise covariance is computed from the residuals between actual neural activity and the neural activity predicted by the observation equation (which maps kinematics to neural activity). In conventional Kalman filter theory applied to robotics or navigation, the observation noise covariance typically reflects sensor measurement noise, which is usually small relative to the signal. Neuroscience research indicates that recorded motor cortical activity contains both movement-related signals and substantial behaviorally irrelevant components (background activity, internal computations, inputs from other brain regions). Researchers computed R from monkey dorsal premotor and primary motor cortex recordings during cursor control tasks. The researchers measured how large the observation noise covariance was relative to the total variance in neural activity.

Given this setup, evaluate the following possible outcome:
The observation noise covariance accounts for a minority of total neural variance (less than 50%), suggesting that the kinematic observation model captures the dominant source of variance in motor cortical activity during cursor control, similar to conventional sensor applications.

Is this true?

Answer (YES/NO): NO